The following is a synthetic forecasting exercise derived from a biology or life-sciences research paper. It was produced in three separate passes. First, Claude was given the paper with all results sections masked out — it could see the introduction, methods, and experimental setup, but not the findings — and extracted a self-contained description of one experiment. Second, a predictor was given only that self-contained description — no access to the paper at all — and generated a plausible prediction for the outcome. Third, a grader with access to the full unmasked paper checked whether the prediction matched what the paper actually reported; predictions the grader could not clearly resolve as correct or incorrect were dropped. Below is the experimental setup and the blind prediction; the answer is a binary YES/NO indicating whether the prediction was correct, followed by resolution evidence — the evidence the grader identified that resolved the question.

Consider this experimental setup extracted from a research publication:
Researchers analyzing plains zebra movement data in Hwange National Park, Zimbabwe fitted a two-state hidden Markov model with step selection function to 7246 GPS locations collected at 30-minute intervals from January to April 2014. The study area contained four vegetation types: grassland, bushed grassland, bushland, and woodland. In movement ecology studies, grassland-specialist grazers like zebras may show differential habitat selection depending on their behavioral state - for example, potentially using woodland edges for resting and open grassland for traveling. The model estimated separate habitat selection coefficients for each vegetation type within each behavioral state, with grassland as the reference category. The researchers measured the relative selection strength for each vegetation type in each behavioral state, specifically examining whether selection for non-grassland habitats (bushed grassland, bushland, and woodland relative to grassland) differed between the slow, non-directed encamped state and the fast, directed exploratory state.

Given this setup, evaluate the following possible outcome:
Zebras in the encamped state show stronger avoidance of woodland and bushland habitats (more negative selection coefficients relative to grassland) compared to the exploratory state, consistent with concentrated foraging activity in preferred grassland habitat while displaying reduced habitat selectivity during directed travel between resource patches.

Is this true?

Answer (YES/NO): NO